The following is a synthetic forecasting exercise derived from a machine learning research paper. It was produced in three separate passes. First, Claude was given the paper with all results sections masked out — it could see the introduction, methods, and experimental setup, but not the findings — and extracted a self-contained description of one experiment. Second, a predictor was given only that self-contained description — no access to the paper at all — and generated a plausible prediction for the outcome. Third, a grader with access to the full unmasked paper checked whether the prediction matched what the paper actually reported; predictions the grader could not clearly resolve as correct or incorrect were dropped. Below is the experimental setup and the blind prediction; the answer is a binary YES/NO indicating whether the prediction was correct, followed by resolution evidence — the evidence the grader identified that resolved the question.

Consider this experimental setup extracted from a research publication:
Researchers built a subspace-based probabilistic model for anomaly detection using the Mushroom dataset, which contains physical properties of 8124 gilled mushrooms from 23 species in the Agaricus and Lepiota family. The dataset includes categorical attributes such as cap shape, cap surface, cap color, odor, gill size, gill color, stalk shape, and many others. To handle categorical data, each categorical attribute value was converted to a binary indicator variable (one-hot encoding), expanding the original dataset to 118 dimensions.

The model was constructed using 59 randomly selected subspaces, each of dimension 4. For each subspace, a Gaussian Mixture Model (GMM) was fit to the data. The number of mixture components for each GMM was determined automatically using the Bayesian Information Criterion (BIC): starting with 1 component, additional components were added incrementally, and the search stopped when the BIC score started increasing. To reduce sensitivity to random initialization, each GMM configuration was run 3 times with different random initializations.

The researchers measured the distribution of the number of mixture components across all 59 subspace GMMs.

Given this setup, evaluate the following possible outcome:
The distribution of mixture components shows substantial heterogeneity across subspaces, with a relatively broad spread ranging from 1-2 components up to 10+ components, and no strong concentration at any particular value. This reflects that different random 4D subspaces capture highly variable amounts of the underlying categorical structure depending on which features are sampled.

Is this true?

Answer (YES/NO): NO